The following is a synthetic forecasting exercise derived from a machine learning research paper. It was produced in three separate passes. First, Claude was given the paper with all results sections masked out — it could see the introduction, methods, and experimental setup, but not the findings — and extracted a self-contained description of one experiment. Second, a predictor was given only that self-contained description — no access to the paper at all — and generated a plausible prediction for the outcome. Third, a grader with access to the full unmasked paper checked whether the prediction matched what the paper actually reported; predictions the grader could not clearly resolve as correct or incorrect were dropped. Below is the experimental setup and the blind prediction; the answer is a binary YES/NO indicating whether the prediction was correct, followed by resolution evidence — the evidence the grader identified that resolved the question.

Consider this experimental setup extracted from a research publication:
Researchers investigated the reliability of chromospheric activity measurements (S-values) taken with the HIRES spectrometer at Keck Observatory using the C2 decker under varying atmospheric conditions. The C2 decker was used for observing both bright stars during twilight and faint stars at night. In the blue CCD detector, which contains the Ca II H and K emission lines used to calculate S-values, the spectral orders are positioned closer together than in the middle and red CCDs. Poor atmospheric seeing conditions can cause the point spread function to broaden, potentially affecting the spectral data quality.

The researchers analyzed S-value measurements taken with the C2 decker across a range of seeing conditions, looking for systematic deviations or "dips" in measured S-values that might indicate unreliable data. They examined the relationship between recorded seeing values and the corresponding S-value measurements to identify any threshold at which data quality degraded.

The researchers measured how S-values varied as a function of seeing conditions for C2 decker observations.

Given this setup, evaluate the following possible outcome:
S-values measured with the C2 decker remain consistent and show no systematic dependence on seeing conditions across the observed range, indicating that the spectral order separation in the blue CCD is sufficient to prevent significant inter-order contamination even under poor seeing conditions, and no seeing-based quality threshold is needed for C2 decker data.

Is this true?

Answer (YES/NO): NO